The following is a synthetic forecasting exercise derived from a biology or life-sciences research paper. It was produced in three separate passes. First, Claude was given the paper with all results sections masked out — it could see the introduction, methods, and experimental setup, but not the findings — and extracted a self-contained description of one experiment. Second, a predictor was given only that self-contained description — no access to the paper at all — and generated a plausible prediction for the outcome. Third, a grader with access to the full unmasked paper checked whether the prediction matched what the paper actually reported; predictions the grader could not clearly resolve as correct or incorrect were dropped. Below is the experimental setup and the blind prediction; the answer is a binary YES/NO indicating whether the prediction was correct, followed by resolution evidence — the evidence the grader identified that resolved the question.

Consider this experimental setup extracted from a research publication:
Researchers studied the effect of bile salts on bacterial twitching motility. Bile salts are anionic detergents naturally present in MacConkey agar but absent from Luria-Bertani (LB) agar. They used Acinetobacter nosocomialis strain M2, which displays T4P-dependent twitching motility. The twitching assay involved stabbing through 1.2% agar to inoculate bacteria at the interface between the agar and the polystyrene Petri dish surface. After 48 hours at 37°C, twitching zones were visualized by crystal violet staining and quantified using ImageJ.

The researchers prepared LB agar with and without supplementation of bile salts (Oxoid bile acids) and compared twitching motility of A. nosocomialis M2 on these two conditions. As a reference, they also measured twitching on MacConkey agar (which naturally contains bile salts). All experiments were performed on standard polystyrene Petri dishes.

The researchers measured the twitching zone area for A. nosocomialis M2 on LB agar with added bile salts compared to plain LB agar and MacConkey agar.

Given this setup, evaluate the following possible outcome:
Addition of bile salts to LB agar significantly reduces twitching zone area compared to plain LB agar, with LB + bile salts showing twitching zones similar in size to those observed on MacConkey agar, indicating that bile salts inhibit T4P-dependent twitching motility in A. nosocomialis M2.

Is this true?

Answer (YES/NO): NO